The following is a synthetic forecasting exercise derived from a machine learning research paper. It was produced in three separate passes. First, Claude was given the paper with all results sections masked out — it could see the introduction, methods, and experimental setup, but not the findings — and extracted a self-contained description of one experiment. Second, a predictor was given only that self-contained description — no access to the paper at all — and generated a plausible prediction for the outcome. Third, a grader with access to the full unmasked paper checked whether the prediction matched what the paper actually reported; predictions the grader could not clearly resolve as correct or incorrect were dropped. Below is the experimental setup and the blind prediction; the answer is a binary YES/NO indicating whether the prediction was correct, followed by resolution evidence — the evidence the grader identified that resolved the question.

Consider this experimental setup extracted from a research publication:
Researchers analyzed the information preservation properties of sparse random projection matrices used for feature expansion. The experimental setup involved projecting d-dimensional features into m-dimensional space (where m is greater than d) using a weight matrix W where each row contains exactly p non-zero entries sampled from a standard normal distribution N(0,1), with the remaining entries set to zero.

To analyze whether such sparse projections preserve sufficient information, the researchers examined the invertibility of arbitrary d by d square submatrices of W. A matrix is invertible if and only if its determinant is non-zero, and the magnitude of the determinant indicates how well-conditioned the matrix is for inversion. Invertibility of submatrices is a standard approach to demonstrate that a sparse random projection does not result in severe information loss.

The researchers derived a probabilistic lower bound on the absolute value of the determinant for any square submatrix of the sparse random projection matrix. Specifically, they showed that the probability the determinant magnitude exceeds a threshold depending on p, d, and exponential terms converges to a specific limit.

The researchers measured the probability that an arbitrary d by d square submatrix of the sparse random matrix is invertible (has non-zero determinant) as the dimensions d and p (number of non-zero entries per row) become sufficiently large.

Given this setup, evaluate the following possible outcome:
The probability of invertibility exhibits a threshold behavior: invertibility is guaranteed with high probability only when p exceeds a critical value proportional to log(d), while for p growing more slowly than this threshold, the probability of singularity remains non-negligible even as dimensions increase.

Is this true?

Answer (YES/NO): NO